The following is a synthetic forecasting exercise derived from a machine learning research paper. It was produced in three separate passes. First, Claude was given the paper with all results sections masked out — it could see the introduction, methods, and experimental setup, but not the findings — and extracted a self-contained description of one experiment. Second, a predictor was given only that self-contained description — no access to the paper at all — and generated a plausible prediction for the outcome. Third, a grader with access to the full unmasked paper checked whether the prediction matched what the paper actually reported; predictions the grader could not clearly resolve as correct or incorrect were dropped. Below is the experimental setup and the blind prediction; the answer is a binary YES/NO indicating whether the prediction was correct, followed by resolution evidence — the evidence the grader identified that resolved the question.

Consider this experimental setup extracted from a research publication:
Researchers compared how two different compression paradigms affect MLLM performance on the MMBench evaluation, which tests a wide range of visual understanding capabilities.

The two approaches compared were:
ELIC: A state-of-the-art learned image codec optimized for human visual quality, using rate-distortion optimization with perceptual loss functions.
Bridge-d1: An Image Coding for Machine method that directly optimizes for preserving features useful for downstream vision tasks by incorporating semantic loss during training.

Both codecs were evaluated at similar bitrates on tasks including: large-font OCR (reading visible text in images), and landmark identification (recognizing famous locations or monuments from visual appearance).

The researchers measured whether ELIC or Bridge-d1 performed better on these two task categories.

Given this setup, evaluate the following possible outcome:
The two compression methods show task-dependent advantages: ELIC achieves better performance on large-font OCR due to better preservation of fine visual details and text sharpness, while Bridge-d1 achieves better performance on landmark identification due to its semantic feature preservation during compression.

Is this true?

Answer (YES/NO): YES